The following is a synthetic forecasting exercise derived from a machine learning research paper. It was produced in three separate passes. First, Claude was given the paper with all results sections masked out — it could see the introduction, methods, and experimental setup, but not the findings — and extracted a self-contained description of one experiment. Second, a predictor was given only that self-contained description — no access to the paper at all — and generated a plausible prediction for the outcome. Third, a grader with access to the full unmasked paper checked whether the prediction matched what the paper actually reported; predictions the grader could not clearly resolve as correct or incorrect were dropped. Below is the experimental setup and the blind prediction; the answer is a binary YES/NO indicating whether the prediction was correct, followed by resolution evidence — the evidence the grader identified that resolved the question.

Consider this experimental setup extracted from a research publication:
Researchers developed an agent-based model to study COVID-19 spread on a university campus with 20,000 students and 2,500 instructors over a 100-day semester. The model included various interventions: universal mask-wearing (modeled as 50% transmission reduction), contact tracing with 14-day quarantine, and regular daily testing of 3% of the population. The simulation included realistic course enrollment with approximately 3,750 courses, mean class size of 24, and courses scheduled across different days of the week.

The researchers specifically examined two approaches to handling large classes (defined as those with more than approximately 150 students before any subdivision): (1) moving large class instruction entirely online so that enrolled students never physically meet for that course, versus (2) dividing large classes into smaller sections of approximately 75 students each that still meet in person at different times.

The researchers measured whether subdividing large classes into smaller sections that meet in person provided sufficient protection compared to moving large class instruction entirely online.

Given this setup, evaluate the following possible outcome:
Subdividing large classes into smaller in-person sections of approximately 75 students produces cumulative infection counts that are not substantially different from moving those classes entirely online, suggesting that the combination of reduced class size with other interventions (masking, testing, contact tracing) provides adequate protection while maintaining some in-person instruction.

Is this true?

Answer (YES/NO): NO